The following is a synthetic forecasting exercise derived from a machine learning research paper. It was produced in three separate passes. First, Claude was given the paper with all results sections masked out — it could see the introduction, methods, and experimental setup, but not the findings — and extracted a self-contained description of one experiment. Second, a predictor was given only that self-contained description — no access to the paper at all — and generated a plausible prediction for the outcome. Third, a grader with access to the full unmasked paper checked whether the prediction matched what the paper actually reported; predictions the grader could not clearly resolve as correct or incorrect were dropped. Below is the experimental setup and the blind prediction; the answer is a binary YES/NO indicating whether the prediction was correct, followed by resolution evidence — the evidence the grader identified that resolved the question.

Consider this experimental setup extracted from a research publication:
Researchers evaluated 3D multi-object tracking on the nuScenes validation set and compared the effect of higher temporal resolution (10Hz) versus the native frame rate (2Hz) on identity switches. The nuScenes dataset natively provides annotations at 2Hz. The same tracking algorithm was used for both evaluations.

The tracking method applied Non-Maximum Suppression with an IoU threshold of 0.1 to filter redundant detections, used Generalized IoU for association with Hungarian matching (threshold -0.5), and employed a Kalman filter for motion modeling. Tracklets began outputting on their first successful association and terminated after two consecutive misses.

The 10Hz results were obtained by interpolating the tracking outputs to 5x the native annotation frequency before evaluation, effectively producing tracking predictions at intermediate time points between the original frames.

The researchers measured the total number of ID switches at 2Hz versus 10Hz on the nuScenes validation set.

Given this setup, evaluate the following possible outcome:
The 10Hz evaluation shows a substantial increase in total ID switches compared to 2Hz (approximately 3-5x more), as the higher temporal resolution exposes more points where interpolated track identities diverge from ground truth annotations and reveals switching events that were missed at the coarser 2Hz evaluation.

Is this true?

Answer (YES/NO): NO